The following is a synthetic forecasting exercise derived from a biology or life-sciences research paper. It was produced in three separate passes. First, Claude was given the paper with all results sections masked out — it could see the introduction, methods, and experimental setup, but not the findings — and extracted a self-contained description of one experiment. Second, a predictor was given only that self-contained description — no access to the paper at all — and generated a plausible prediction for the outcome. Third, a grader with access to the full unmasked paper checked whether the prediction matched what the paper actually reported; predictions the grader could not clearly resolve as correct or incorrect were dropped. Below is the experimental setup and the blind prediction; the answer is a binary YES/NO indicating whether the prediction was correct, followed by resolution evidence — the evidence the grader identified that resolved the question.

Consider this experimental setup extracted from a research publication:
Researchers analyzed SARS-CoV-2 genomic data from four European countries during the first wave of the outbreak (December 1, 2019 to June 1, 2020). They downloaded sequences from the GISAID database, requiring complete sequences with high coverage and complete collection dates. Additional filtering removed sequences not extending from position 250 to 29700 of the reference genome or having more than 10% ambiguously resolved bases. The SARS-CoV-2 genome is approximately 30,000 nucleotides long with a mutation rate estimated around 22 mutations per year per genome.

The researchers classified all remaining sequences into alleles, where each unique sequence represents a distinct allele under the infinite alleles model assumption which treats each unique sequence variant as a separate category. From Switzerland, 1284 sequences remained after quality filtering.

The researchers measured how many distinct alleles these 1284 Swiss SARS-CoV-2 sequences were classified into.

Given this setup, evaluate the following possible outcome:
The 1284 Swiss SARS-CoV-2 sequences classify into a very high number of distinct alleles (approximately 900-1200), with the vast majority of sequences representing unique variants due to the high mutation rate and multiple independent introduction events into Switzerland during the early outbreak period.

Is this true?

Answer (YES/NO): NO